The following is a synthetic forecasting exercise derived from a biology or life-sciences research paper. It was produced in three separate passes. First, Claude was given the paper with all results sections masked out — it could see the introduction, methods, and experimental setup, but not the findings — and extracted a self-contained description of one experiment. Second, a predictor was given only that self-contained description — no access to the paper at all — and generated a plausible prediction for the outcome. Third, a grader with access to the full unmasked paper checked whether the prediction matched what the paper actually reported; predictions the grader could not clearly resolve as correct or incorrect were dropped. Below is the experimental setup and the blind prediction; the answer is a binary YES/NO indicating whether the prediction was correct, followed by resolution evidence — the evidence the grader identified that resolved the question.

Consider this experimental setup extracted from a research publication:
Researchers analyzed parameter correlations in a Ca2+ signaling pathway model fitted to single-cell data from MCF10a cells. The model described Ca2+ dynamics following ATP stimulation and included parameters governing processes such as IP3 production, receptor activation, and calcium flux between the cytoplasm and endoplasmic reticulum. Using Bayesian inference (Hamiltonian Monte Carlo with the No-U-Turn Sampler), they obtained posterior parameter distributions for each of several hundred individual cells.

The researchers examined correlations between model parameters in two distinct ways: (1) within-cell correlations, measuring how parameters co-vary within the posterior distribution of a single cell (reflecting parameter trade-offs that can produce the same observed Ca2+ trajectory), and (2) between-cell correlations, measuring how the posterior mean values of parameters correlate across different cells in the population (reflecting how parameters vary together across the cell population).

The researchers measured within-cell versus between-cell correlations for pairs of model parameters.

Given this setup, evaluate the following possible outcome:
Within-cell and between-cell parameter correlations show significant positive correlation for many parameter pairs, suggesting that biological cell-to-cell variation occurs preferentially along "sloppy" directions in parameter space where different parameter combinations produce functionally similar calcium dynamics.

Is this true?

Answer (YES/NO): NO